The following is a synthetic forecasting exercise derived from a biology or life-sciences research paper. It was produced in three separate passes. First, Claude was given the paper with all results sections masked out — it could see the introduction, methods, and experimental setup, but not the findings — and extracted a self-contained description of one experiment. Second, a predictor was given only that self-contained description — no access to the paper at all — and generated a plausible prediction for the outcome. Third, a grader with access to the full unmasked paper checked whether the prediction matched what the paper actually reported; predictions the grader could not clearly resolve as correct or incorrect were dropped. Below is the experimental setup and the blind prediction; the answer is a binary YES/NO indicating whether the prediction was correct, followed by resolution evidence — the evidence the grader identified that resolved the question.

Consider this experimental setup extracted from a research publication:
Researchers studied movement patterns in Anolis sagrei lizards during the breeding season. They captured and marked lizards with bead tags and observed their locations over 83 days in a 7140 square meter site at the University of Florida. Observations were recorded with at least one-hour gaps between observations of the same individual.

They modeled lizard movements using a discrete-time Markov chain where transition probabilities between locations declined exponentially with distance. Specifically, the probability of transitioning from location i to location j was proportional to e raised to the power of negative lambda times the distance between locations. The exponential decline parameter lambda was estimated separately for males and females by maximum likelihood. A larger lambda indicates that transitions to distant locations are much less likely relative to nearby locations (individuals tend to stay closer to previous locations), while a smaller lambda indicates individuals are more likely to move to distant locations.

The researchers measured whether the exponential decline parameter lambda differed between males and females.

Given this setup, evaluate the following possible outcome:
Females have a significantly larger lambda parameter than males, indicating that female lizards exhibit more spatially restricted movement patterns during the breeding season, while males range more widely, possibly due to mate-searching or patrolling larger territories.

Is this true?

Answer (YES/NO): YES